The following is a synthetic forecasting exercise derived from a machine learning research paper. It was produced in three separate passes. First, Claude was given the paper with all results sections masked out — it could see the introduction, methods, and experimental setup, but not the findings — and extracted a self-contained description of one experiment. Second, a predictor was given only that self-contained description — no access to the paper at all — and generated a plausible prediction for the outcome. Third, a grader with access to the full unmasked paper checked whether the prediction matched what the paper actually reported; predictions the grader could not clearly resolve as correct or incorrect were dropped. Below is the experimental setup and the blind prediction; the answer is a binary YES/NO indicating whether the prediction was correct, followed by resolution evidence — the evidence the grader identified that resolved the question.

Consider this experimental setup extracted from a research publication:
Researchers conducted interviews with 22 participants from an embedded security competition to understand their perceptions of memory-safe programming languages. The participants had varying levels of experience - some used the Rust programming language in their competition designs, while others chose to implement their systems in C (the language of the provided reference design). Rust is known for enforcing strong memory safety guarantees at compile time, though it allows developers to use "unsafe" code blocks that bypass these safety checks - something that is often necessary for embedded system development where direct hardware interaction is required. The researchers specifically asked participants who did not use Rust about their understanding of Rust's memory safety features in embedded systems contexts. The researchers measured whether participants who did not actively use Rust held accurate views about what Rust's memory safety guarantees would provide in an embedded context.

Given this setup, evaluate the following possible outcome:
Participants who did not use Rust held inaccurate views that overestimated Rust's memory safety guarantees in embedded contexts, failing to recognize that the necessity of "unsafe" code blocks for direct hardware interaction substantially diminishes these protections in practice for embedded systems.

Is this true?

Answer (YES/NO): YES